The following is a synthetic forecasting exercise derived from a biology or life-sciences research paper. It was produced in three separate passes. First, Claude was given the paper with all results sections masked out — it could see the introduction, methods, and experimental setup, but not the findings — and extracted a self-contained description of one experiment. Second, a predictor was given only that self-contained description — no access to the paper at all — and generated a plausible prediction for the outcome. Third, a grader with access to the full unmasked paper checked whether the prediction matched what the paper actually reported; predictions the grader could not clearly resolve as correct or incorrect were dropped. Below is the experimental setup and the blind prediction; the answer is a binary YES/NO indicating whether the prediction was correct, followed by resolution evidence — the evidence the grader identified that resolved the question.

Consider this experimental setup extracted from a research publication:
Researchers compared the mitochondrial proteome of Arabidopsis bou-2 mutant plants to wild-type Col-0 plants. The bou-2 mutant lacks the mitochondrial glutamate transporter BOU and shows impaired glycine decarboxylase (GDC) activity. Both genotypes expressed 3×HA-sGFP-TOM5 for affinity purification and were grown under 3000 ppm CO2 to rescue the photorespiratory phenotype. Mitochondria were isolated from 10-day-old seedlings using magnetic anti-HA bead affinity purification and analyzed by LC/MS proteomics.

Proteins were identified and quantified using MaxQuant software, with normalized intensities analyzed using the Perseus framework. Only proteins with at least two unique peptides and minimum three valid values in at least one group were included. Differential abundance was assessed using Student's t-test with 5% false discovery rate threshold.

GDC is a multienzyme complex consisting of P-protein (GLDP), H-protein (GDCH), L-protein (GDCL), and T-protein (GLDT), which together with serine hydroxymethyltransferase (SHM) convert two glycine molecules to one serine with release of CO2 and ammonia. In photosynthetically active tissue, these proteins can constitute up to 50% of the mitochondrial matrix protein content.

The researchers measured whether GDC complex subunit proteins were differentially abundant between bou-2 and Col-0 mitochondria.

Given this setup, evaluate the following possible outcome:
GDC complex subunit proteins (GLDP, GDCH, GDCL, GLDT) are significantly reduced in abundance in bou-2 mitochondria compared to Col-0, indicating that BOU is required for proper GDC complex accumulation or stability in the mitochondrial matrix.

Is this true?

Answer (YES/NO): NO